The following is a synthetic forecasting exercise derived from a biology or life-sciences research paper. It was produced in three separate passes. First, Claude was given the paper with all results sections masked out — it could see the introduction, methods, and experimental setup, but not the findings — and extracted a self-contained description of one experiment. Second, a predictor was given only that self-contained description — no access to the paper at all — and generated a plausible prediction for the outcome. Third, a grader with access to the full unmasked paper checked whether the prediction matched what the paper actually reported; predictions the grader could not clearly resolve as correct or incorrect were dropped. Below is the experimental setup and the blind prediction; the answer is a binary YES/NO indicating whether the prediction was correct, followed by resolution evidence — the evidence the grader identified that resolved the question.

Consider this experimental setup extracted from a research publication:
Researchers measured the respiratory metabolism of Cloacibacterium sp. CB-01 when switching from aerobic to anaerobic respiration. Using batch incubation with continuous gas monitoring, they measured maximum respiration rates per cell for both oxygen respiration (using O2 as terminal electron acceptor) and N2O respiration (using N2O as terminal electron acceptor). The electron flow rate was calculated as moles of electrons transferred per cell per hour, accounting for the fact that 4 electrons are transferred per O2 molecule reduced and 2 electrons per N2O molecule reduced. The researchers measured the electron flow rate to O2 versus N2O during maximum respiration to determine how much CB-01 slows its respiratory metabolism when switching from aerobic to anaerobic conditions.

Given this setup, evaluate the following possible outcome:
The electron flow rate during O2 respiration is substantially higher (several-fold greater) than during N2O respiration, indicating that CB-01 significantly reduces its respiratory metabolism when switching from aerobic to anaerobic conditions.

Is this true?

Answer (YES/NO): NO